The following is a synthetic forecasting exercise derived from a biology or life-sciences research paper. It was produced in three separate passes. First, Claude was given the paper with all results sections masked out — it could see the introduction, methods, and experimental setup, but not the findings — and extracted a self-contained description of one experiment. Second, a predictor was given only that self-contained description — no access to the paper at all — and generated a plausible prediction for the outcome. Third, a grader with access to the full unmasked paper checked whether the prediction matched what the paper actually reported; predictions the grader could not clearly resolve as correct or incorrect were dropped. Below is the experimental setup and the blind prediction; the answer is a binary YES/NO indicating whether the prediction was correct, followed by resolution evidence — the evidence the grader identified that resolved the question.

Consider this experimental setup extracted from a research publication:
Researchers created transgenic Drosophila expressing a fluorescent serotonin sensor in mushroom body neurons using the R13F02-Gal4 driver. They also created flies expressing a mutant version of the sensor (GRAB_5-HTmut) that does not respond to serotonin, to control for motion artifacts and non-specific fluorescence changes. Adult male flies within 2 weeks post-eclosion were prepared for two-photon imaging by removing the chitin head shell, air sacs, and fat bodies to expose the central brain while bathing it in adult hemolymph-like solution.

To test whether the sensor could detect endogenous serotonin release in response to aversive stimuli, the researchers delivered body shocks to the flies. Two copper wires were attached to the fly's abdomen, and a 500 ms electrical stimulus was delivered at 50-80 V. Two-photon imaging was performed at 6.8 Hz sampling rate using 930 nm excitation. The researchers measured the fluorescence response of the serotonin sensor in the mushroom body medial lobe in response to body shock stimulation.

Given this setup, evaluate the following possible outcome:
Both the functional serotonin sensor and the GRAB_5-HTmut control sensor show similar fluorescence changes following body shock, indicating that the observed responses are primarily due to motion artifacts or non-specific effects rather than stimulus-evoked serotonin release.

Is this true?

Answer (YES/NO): NO